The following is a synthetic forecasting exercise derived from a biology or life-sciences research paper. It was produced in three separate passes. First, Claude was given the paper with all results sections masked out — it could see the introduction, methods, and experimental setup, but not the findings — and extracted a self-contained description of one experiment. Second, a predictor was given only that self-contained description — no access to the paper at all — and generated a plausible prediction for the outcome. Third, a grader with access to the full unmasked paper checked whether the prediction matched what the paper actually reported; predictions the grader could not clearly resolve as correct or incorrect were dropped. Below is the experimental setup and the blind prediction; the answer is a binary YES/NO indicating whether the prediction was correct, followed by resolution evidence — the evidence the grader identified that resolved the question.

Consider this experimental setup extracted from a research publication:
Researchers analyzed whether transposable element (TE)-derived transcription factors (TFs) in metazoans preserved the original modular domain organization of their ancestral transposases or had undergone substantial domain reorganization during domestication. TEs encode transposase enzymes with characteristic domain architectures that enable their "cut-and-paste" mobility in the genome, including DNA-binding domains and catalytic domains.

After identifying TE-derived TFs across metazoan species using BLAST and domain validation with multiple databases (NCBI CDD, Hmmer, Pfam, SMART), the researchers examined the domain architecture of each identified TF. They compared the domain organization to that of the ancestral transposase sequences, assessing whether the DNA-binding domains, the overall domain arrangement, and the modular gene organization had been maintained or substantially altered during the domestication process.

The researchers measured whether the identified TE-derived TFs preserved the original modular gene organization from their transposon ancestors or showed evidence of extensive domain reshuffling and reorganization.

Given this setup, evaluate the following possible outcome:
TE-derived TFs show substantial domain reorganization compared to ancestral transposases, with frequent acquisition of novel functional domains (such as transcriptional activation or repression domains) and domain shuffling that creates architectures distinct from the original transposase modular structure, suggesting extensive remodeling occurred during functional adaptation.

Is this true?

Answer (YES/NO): NO